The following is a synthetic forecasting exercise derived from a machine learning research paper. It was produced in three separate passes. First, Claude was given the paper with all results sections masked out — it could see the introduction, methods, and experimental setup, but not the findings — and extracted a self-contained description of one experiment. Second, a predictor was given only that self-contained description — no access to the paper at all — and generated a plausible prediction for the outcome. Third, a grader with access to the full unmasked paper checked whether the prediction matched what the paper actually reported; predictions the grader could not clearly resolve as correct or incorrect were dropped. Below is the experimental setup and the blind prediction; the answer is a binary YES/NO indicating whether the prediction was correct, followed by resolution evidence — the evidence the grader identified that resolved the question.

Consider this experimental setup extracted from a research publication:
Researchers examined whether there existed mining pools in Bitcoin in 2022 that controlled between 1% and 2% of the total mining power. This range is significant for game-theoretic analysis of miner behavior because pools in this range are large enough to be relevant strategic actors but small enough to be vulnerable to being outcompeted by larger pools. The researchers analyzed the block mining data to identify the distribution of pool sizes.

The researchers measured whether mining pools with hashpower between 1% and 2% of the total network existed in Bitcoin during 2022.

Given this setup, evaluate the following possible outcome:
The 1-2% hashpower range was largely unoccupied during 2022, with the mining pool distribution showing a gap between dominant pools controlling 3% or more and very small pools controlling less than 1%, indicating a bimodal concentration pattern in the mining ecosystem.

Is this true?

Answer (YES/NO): NO